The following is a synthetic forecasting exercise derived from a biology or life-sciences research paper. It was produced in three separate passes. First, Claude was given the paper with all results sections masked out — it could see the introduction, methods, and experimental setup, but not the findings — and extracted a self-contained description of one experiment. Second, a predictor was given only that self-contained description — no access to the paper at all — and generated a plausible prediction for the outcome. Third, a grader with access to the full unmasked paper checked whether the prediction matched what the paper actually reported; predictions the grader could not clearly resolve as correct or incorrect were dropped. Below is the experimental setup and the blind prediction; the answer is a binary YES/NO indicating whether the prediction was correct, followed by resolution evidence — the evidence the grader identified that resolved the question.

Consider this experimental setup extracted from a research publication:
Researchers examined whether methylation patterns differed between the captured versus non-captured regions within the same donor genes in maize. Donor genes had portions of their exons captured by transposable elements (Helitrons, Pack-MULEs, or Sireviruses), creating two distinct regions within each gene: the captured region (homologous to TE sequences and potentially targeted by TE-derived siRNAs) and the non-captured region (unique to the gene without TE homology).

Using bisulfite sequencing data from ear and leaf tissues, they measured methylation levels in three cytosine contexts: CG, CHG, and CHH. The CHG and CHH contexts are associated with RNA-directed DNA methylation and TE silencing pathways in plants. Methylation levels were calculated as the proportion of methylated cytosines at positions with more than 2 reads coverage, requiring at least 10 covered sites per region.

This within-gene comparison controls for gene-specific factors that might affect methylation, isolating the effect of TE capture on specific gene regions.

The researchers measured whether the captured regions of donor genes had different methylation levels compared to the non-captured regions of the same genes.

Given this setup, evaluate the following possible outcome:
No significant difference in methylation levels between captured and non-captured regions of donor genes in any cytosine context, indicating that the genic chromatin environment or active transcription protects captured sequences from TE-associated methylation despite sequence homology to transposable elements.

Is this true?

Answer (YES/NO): NO